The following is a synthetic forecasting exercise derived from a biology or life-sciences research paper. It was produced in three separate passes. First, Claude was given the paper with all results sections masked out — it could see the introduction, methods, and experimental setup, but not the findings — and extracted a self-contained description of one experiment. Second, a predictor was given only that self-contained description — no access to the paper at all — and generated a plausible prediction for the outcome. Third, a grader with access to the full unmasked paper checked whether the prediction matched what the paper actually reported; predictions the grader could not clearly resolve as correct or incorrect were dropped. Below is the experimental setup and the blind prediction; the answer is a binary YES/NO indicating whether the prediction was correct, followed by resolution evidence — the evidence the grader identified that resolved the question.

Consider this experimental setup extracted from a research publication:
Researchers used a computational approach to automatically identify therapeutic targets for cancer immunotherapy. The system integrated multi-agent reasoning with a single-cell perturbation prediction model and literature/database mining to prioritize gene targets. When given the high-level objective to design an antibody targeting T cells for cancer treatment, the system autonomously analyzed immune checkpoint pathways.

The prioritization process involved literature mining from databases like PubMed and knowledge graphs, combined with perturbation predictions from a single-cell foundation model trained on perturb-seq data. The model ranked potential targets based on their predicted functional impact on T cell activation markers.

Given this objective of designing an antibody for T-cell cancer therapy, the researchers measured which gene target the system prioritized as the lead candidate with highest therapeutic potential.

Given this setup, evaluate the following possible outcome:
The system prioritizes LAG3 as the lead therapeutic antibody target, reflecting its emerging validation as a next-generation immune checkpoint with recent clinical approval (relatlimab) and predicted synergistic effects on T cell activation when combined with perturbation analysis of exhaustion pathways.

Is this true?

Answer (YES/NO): NO